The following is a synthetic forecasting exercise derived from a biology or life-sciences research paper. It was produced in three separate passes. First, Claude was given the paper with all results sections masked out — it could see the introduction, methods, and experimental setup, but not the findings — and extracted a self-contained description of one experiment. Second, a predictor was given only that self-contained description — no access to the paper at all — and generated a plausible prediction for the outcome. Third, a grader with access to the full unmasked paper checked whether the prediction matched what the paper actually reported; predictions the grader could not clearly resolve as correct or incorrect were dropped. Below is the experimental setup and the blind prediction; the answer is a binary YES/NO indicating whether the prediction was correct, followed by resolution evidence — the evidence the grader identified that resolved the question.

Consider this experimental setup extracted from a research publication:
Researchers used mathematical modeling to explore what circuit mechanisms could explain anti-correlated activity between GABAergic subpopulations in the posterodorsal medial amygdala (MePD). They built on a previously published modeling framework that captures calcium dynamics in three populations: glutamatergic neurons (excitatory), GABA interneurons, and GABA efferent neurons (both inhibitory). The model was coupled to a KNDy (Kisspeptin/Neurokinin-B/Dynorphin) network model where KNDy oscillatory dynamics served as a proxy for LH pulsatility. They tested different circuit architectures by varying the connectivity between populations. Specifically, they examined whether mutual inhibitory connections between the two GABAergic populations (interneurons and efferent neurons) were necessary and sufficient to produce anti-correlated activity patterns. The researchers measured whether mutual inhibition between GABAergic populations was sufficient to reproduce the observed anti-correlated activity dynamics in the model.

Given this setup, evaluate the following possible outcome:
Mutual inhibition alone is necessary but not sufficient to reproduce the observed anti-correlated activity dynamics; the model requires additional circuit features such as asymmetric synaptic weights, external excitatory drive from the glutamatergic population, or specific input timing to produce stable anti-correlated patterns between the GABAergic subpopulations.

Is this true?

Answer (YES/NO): YES